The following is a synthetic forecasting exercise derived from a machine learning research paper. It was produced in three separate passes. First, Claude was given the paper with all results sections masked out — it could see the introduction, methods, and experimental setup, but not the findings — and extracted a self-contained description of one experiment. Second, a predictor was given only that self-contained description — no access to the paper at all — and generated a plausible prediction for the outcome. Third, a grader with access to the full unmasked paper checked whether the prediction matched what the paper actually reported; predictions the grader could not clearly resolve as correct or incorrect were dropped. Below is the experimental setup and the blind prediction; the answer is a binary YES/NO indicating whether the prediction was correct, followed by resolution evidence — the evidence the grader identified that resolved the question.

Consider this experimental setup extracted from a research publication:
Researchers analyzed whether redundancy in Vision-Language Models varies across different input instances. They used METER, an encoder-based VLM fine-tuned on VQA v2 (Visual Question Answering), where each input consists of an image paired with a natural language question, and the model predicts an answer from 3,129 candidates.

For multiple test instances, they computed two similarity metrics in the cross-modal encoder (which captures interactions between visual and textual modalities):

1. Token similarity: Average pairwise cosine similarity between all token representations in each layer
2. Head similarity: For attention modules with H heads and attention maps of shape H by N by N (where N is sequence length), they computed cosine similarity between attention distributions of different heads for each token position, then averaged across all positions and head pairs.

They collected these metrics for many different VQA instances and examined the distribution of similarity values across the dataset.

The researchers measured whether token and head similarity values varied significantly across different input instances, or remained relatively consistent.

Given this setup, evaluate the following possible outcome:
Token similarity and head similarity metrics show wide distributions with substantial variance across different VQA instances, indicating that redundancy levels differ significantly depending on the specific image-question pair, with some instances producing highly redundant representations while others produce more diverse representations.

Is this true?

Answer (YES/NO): YES